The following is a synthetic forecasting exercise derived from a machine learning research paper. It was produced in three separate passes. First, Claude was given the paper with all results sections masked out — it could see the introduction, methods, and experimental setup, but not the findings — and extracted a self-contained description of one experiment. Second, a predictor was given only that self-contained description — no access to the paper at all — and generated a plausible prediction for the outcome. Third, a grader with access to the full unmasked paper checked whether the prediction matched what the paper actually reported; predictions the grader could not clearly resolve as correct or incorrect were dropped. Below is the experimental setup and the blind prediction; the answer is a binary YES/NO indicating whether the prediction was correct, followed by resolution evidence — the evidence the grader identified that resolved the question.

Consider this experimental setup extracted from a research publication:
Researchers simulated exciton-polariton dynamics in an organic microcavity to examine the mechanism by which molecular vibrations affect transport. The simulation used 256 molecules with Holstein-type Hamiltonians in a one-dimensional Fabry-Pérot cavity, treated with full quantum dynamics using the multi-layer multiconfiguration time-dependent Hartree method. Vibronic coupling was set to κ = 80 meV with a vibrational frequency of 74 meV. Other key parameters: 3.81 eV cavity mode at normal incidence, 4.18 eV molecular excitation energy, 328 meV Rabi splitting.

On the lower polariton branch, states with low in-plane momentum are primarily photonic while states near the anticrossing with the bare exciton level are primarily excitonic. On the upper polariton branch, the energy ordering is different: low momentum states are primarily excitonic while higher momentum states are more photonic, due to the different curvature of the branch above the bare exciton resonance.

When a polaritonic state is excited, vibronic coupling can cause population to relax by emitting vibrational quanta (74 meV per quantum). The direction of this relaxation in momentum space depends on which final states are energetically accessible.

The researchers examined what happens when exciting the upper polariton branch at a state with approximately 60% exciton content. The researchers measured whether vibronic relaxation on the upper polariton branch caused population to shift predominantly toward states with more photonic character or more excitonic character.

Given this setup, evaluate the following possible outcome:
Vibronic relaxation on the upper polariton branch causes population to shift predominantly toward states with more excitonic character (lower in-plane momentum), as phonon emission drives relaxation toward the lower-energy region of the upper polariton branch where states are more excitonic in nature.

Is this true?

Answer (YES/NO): NO